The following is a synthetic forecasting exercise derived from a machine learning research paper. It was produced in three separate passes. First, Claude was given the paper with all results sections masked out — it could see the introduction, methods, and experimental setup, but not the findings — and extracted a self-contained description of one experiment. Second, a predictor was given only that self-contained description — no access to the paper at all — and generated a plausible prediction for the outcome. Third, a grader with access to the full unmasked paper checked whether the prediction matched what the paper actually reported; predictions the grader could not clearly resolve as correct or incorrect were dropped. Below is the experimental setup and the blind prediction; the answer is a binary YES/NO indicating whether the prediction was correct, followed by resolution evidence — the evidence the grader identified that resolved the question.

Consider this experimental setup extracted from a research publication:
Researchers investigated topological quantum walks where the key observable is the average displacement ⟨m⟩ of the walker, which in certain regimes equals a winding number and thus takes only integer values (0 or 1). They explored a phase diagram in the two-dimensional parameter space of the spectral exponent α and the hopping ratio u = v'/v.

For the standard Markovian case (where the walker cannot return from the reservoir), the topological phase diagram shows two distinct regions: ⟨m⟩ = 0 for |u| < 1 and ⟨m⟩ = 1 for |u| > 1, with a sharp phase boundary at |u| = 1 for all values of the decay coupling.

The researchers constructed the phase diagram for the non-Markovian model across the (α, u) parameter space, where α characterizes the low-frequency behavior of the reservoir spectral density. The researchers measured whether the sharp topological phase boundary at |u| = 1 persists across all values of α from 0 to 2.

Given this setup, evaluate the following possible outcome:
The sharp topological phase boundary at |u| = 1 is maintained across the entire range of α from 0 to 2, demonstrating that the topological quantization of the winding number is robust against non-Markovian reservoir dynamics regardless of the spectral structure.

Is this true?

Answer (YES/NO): NO